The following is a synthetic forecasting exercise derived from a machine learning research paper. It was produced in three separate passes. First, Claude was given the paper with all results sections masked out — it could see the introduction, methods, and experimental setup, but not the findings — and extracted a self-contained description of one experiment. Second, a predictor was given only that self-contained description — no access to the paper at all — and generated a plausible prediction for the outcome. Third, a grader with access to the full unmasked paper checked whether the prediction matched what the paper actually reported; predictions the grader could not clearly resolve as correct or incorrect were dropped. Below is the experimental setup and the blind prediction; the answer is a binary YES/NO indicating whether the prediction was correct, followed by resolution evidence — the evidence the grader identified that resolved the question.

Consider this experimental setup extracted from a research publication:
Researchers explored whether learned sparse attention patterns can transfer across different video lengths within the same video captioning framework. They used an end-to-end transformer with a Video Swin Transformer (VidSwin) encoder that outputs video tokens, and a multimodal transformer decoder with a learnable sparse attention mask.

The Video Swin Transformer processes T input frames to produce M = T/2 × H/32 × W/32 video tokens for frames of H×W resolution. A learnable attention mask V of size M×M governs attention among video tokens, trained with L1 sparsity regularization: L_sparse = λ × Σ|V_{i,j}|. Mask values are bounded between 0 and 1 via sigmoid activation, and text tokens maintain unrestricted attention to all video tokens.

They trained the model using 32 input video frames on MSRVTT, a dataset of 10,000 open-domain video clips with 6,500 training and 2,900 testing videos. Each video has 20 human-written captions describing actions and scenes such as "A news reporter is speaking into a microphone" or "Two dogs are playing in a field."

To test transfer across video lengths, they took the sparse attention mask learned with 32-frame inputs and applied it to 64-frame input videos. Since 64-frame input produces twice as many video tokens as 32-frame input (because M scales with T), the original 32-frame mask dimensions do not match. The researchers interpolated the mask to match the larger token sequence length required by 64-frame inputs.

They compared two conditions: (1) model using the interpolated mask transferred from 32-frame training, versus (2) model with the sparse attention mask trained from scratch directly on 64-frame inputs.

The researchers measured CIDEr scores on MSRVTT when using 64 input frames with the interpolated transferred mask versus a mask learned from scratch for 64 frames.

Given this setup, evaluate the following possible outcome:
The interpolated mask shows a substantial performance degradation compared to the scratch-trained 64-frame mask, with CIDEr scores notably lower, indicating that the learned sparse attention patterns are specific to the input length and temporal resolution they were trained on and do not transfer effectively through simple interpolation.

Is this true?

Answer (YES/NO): NO